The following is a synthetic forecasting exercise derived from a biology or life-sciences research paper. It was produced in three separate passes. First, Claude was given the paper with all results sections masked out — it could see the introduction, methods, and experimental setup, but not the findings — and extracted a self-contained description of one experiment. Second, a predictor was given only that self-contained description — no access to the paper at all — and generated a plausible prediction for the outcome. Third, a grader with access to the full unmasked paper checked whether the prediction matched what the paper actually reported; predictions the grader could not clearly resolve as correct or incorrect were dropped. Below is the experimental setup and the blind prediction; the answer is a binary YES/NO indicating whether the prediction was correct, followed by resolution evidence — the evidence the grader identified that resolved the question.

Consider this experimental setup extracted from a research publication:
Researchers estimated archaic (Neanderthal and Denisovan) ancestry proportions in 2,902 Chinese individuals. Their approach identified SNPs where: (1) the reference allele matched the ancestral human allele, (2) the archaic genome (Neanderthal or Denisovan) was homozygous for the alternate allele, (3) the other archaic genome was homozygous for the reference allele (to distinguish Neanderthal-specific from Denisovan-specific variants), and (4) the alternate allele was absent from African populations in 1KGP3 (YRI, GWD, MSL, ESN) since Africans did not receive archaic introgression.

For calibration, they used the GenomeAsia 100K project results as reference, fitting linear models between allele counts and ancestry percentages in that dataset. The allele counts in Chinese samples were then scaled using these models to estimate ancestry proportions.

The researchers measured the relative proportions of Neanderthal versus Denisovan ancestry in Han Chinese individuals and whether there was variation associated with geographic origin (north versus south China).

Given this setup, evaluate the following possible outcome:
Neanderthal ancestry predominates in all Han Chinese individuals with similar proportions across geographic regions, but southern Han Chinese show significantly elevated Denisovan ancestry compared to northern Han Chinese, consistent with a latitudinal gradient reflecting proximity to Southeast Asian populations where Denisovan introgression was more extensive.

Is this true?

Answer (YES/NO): NO